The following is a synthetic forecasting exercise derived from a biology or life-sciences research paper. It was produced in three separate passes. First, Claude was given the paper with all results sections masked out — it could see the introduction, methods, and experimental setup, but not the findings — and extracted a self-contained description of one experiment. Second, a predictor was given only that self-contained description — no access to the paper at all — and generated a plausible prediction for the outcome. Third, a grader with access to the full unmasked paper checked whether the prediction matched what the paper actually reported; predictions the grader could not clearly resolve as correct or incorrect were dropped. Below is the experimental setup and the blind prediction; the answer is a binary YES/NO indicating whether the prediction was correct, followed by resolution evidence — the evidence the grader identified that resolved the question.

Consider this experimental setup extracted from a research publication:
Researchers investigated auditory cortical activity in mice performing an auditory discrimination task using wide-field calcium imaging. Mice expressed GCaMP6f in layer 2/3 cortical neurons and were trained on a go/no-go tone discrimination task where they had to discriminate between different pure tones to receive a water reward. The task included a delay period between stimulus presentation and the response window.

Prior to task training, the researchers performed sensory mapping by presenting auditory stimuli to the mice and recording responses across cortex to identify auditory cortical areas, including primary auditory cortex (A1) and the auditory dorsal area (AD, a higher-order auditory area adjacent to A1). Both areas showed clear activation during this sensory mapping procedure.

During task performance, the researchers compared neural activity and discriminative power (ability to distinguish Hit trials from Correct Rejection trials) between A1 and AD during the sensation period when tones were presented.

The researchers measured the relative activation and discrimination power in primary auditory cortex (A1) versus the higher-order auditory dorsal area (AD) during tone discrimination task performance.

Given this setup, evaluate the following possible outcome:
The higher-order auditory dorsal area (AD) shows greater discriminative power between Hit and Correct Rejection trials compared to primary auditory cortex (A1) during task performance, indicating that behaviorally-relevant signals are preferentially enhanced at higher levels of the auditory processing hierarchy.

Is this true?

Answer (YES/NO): YES